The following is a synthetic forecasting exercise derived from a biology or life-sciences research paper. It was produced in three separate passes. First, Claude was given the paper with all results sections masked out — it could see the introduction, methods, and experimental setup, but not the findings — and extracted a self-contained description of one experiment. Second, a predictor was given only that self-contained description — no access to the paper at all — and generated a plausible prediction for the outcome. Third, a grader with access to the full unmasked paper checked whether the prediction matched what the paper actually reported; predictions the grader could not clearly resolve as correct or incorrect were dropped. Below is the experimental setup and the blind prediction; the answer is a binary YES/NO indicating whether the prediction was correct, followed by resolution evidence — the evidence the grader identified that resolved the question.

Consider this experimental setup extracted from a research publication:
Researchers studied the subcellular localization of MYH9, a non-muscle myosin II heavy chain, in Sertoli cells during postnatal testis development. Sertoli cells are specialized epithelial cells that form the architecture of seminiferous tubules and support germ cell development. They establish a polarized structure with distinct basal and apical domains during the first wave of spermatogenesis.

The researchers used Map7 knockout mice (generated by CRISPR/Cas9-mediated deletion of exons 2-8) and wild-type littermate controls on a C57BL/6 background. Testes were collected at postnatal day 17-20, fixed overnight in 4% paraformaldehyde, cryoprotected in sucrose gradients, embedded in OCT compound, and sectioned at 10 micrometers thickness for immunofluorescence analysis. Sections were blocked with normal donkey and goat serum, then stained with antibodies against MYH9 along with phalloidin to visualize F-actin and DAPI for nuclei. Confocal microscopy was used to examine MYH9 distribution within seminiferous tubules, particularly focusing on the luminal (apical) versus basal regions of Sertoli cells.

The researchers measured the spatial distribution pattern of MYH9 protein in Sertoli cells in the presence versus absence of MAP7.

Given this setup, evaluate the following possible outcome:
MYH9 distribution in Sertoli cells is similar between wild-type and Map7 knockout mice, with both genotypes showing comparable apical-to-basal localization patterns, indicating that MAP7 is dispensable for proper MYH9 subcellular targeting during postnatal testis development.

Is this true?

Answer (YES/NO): NO